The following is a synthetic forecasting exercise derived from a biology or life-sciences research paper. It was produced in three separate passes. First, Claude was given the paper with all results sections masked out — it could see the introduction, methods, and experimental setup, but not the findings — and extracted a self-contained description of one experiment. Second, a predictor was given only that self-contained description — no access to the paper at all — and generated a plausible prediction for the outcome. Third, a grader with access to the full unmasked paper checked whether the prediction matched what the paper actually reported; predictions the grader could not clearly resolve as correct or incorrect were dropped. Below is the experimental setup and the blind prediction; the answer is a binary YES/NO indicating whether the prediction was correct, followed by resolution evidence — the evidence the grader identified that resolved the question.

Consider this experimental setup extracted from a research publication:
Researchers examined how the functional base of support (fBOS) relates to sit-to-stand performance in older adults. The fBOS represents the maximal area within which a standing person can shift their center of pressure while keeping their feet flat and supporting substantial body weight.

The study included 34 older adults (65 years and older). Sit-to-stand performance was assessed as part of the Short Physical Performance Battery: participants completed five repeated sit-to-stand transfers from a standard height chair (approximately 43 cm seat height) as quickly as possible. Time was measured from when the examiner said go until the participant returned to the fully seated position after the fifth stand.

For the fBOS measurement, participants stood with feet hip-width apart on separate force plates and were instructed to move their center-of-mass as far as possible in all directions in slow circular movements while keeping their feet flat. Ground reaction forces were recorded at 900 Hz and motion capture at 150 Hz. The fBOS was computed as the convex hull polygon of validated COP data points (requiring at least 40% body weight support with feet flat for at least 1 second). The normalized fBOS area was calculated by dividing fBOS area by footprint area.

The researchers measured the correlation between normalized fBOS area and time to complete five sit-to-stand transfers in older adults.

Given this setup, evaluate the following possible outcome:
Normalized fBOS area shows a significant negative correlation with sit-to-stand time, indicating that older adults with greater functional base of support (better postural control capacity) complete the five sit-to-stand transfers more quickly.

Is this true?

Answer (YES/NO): NO